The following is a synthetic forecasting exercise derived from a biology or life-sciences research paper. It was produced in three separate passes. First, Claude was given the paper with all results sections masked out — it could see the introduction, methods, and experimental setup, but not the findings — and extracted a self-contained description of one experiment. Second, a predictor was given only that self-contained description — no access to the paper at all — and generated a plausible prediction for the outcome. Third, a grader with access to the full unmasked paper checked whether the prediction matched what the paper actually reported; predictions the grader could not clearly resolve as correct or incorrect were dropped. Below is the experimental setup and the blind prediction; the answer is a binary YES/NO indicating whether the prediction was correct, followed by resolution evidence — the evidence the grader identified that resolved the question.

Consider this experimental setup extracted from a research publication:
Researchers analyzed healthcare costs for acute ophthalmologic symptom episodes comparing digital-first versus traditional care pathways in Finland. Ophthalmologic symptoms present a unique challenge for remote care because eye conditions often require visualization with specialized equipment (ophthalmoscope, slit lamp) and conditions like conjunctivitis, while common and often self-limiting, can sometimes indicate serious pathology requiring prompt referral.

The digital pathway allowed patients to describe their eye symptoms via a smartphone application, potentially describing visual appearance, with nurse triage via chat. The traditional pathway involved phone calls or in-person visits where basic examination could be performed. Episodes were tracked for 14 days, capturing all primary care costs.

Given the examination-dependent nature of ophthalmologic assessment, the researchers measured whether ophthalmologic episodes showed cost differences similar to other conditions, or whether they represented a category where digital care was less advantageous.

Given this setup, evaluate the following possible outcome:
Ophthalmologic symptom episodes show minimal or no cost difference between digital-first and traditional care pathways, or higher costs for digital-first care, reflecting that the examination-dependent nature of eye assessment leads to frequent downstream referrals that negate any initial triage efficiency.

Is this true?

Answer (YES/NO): NO